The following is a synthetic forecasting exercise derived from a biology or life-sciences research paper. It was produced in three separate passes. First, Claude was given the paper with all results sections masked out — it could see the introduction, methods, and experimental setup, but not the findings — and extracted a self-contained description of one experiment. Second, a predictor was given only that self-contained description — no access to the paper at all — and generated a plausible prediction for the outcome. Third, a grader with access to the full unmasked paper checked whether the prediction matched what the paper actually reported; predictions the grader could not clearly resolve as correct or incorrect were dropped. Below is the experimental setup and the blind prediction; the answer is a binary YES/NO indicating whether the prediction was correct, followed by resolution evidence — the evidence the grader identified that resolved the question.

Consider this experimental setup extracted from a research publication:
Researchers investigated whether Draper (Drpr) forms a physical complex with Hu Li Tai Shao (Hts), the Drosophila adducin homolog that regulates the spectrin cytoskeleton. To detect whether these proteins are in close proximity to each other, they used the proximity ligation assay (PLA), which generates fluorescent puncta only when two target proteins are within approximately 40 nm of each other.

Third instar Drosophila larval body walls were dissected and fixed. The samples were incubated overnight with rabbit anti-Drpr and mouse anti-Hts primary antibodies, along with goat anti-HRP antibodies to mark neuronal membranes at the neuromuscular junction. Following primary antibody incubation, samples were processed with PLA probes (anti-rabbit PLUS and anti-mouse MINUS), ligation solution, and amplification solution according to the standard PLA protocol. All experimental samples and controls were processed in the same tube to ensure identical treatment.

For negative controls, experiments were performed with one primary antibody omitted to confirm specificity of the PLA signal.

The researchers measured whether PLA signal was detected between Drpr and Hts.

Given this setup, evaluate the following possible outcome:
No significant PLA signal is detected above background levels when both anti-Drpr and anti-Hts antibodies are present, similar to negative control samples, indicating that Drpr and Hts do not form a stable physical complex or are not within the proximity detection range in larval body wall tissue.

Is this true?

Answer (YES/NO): NO